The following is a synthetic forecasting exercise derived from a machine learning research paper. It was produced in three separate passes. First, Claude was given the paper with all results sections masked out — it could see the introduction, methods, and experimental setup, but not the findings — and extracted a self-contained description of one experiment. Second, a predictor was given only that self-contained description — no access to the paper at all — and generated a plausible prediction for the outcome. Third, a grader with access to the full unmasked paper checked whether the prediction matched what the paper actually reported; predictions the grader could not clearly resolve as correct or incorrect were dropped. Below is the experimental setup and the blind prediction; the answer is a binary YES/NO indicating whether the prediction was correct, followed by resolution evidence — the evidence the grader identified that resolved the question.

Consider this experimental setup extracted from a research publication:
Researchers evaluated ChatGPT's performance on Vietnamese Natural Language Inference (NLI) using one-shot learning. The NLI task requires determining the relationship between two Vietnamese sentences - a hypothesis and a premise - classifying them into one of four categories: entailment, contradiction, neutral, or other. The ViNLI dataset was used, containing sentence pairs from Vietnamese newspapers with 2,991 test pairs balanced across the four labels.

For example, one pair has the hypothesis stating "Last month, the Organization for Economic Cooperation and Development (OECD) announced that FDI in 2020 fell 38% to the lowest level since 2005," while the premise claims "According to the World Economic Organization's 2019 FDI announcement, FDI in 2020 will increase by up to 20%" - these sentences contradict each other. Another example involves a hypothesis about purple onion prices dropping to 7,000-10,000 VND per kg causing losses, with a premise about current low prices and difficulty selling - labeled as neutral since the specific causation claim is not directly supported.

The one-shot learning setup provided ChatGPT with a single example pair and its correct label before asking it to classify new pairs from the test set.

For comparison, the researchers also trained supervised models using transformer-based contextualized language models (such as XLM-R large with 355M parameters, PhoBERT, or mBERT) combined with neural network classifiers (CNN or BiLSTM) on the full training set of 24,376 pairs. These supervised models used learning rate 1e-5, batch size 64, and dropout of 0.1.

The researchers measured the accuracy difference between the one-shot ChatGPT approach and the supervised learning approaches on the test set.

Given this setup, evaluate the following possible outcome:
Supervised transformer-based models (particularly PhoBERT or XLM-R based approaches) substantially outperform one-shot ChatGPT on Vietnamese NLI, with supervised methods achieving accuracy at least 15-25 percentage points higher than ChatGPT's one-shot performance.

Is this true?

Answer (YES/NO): YES